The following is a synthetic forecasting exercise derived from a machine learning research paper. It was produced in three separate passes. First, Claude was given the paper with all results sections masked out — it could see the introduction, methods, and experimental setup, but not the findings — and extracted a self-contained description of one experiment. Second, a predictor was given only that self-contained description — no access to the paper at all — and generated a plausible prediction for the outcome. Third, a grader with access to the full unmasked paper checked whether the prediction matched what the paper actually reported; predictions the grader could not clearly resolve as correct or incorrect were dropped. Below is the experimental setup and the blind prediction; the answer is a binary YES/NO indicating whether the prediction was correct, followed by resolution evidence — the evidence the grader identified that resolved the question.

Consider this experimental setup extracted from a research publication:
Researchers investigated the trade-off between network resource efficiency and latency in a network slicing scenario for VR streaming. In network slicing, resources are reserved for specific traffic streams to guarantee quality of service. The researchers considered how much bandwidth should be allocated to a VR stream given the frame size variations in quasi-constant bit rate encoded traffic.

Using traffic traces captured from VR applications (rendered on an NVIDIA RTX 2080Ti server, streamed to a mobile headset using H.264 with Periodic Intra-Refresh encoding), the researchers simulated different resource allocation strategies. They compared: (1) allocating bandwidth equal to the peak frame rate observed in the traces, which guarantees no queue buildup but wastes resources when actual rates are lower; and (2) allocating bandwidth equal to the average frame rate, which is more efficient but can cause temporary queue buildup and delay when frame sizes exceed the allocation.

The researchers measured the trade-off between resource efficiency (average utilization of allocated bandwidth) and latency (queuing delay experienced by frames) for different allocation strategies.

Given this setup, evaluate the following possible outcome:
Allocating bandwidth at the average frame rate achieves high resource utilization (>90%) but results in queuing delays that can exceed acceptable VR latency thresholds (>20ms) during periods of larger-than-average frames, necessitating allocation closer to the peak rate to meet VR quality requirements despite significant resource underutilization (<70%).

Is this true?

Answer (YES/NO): NO